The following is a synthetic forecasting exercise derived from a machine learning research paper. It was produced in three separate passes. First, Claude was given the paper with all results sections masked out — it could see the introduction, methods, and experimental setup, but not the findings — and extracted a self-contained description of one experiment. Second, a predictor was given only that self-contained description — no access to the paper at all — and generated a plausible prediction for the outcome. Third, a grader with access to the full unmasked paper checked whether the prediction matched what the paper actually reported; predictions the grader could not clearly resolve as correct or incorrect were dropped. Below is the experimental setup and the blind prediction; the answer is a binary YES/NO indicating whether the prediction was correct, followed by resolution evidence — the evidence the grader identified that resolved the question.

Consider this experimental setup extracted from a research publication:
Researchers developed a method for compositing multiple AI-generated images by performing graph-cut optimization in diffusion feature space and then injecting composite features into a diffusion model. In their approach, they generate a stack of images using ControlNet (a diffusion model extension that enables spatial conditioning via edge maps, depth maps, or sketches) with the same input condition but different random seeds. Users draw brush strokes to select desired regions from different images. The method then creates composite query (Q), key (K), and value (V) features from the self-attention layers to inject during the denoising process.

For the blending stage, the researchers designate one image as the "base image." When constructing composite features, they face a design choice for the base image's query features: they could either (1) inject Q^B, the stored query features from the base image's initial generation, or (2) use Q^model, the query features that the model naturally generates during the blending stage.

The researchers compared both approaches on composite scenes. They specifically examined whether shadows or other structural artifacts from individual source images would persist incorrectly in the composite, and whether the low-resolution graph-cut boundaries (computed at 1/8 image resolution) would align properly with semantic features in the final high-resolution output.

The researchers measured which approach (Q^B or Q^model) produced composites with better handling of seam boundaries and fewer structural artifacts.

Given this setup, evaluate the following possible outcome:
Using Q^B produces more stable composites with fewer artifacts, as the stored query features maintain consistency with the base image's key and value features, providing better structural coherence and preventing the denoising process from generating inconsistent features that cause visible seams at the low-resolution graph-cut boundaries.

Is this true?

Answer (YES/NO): NO